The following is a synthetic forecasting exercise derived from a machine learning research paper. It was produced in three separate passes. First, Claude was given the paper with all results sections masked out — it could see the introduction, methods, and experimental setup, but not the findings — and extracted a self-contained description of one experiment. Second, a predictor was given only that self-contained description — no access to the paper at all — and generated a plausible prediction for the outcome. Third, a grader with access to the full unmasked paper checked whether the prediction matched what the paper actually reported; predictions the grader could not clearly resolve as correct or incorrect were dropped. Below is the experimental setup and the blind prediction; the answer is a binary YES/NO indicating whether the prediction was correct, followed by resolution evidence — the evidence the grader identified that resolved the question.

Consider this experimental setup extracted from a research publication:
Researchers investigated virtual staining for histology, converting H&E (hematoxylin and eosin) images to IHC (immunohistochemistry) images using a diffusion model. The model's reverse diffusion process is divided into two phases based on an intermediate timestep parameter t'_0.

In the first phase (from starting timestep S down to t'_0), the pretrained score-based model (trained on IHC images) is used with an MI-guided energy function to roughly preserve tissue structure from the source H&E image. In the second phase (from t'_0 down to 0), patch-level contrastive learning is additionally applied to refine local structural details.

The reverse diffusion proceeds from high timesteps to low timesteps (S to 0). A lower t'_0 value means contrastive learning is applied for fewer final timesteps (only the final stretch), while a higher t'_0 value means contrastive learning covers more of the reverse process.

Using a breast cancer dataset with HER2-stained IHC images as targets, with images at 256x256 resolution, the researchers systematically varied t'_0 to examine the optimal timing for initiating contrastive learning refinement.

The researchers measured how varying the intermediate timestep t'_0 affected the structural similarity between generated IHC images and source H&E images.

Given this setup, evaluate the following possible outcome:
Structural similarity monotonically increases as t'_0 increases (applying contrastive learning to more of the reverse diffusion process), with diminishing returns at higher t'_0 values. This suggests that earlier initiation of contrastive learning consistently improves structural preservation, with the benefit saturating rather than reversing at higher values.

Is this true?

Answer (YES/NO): YES